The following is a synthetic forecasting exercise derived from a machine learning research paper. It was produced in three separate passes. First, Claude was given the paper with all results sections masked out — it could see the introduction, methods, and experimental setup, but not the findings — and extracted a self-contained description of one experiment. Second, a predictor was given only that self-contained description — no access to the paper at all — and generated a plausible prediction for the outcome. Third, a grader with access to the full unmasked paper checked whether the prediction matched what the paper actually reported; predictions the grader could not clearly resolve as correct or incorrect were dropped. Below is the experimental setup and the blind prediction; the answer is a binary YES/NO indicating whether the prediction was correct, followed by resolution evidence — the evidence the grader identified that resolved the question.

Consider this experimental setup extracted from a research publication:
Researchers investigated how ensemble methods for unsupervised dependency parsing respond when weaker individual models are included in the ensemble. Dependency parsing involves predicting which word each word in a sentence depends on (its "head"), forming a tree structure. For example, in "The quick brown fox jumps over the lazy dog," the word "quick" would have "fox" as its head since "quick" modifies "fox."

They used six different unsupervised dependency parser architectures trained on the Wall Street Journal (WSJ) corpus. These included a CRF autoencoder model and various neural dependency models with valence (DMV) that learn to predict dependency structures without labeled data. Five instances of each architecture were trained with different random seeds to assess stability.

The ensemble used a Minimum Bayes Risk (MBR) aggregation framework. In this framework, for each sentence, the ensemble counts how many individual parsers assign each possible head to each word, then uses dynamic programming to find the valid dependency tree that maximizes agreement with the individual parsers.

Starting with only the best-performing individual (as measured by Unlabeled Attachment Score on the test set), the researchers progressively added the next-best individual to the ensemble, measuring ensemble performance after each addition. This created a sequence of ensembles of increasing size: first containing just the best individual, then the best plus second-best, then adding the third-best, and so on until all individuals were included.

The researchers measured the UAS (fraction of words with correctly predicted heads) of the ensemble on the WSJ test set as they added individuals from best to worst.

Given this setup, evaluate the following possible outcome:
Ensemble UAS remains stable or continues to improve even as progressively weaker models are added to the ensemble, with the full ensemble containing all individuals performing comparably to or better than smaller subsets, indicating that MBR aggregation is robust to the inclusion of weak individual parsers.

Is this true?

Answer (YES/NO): NO